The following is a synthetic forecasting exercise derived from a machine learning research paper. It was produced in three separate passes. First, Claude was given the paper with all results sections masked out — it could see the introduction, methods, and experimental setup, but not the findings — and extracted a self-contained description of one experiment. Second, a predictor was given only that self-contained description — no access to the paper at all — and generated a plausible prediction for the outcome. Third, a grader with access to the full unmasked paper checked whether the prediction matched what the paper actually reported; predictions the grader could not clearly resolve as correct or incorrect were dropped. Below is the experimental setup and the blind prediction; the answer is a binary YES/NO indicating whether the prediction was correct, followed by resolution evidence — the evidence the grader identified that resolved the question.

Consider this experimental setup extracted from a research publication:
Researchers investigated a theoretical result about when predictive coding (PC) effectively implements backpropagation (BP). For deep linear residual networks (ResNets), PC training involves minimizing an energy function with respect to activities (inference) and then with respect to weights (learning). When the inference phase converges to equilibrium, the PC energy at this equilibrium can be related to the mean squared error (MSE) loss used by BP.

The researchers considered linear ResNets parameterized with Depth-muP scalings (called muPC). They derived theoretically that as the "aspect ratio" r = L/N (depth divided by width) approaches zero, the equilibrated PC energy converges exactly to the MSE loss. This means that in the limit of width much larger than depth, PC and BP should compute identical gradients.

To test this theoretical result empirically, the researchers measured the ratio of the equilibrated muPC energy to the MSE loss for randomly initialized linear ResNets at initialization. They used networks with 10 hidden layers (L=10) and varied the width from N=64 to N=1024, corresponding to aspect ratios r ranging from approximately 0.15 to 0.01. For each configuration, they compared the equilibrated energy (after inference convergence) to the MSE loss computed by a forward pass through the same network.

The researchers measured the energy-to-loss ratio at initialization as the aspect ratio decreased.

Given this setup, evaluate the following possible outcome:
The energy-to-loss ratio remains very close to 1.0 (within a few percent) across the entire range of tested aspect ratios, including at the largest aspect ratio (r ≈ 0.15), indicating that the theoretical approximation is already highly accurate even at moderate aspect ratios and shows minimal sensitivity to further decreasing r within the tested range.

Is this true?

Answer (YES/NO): NO